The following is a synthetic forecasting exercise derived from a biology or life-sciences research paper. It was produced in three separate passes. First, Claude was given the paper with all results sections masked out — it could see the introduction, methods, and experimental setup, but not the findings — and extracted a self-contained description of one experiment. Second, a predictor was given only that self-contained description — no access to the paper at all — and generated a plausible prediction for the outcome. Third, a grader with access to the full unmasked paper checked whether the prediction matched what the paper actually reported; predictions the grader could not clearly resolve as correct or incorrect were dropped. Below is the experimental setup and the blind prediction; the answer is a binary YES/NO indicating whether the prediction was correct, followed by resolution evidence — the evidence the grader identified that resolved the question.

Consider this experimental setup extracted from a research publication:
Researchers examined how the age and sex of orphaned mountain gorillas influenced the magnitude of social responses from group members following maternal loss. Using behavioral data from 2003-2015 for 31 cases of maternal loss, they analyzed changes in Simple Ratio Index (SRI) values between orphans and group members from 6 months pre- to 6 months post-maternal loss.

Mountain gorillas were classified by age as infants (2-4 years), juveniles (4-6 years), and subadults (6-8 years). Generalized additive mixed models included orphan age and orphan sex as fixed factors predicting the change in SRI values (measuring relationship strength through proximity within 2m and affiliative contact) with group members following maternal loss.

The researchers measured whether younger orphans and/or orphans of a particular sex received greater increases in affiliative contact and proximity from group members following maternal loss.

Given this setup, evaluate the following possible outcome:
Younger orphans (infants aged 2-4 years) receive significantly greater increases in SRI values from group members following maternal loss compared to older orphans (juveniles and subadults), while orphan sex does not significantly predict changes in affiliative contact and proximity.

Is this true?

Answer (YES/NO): NO